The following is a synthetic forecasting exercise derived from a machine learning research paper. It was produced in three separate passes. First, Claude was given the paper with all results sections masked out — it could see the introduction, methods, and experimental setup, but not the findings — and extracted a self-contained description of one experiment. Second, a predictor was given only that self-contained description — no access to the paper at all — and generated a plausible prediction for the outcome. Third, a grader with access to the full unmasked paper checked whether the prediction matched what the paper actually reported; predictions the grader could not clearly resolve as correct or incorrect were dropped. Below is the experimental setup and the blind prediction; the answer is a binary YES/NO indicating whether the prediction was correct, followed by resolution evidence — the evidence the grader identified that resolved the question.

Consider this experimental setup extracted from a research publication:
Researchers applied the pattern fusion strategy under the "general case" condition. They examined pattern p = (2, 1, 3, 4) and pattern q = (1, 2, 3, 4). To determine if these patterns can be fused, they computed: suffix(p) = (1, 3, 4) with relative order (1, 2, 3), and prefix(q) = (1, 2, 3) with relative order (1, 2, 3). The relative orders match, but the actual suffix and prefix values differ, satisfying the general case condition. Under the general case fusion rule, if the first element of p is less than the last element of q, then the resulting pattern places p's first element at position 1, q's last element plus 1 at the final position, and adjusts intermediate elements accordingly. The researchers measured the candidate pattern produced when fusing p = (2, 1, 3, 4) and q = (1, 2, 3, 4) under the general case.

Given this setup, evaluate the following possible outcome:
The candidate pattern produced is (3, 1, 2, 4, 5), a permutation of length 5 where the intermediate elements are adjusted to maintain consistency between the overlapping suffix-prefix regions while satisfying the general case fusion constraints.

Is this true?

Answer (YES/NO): NO